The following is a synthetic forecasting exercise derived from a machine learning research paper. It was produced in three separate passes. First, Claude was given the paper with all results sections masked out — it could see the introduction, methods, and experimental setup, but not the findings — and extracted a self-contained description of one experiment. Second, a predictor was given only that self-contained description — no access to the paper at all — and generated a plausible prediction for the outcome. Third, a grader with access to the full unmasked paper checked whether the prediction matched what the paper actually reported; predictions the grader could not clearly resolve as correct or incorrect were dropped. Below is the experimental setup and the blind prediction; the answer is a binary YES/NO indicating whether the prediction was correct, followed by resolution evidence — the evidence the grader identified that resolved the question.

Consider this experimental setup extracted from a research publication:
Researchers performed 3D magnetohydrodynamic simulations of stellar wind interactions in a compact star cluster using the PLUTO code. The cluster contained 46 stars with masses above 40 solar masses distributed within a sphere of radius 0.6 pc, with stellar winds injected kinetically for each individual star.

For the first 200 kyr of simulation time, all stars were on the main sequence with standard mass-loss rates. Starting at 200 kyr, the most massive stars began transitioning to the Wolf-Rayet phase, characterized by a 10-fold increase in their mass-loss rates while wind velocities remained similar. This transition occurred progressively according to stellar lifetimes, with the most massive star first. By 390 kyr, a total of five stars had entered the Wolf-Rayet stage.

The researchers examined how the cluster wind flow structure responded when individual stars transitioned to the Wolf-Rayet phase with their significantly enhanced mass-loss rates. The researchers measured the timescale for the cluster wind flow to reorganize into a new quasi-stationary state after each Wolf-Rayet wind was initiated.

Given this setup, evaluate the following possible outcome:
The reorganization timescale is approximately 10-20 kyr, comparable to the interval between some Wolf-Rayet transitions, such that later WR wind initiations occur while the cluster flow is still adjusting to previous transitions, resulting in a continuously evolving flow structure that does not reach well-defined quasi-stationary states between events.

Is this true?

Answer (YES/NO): NO